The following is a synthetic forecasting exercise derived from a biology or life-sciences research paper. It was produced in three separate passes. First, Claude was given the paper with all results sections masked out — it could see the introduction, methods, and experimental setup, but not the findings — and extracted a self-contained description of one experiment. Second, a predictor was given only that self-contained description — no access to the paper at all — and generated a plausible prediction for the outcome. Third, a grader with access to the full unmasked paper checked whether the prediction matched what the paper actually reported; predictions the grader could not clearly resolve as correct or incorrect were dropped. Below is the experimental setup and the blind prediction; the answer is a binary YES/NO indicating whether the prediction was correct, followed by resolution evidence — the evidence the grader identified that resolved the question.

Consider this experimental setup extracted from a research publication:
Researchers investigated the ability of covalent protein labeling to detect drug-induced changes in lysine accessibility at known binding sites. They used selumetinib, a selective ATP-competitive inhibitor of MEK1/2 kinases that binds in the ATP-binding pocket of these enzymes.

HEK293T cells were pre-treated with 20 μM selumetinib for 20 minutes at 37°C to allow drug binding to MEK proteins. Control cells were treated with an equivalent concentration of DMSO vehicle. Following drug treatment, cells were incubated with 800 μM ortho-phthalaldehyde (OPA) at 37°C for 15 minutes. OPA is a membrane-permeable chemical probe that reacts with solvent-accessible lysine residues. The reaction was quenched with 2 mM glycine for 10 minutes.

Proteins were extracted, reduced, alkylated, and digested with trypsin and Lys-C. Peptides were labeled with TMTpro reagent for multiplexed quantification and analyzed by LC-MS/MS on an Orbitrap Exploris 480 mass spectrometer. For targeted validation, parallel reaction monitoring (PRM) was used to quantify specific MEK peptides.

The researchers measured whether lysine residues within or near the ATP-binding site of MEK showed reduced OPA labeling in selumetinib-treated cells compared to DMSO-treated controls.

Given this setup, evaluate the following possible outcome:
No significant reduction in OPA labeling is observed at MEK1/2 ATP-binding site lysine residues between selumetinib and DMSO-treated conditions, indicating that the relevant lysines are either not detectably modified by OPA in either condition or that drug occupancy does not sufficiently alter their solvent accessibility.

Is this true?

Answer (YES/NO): NO